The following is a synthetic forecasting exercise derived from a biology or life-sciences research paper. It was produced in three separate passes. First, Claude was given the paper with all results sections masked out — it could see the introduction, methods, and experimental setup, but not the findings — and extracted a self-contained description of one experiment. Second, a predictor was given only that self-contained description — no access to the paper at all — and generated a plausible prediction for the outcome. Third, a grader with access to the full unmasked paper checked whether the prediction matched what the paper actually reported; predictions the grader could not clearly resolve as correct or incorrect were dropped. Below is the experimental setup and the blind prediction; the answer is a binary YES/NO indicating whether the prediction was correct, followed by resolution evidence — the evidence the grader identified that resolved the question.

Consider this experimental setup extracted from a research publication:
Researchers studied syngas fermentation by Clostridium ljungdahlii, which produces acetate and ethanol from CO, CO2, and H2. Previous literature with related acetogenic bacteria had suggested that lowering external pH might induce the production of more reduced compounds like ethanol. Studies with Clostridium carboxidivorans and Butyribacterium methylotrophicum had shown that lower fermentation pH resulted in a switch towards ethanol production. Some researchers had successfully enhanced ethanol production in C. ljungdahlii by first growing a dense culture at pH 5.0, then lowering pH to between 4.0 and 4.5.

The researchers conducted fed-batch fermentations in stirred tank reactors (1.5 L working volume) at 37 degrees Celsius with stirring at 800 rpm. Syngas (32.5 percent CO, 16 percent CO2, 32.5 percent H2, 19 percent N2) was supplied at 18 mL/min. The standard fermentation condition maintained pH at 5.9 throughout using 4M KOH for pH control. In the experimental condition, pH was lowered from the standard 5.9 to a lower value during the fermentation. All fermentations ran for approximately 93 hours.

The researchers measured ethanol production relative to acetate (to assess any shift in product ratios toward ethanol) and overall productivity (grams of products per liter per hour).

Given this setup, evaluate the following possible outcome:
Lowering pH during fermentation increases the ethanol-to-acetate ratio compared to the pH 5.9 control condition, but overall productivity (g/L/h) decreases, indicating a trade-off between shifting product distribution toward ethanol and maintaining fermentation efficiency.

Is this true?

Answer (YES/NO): YES